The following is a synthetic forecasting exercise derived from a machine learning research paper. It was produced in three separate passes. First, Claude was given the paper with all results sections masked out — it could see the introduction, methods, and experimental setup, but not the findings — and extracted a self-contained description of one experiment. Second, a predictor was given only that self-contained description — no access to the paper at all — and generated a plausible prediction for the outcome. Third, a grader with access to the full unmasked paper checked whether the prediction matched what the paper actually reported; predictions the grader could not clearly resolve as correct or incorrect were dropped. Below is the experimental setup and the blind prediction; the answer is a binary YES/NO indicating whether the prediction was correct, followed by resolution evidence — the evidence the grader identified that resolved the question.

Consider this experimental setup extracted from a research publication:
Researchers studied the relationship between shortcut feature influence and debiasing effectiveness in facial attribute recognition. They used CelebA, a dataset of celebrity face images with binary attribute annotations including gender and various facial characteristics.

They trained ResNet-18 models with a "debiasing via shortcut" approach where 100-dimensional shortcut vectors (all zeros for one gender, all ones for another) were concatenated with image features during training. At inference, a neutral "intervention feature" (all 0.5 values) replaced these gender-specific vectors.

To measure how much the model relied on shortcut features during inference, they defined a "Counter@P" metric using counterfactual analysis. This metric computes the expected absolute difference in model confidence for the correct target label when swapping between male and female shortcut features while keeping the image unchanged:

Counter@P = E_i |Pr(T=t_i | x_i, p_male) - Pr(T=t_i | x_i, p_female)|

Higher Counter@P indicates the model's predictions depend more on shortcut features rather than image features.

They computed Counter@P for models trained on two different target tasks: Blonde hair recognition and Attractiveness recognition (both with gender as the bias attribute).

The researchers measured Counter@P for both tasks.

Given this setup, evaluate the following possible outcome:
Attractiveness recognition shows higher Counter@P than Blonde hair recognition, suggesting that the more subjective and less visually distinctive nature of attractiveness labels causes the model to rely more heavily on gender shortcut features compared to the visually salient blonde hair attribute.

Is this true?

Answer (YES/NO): NO